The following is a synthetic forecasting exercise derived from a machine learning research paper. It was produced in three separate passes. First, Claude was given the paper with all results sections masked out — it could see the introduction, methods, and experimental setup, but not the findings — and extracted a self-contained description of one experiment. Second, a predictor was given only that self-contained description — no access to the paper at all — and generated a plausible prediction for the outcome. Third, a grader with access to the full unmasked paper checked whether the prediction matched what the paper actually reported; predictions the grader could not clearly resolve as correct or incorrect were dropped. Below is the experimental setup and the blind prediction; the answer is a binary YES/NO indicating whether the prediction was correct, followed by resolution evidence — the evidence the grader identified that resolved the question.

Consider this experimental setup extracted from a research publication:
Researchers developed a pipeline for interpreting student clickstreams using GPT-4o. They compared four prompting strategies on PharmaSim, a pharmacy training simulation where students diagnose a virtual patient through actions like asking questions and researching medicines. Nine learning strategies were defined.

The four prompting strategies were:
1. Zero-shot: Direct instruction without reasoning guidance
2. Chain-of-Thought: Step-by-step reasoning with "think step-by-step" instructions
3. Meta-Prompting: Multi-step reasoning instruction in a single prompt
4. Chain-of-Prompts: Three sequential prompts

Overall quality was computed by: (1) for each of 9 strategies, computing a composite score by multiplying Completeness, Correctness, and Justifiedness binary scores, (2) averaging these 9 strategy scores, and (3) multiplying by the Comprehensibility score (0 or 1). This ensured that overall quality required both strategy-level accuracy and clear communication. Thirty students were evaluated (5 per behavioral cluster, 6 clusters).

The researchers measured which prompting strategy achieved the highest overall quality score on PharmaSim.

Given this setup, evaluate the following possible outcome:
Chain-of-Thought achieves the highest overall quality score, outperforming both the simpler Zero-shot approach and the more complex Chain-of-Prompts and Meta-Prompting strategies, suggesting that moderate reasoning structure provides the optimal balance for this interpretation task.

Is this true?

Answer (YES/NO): NO